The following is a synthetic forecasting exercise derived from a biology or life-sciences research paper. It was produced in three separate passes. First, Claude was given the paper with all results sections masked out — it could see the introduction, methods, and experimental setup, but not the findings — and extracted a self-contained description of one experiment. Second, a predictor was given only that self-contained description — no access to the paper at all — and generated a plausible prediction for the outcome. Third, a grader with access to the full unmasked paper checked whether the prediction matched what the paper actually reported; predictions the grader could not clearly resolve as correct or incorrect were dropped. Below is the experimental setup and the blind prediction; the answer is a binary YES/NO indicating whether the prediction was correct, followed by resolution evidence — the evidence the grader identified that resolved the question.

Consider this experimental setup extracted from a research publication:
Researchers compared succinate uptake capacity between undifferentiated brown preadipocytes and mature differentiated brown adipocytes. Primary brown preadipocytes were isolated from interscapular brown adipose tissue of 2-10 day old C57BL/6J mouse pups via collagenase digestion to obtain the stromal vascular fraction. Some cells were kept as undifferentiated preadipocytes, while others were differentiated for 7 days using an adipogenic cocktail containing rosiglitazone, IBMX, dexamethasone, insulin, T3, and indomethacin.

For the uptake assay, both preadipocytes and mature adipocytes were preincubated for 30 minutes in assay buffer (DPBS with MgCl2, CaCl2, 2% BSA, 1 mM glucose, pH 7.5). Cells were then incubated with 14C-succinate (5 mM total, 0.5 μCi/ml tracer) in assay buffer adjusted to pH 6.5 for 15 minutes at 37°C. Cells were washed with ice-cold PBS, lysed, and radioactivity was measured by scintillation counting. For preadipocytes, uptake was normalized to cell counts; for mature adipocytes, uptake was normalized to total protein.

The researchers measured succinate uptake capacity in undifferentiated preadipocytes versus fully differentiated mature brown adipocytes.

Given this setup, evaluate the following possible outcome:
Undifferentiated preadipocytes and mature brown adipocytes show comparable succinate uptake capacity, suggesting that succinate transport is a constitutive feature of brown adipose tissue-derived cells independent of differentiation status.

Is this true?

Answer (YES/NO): NO